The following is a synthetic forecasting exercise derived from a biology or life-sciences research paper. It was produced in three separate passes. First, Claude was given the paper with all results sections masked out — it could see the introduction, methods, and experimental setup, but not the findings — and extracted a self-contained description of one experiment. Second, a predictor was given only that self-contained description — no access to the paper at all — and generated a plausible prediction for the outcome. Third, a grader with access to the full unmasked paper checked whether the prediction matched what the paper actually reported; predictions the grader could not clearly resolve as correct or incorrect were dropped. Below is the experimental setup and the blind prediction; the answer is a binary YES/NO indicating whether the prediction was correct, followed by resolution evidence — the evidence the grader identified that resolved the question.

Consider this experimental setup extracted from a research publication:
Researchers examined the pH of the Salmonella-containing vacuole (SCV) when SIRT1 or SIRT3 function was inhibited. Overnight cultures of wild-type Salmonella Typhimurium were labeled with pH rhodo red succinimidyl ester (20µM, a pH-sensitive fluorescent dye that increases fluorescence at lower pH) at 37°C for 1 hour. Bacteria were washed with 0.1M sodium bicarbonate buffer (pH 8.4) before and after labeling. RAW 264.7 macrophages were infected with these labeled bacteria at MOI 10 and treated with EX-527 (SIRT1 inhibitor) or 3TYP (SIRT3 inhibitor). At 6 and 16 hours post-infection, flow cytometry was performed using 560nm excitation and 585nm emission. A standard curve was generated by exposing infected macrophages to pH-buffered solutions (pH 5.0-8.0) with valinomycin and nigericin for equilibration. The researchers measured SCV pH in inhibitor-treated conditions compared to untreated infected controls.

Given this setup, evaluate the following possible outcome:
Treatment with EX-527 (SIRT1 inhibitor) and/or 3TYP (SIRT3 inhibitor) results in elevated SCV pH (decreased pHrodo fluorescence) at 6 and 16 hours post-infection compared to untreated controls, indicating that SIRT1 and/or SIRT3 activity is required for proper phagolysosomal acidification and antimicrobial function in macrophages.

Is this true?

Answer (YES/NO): YES